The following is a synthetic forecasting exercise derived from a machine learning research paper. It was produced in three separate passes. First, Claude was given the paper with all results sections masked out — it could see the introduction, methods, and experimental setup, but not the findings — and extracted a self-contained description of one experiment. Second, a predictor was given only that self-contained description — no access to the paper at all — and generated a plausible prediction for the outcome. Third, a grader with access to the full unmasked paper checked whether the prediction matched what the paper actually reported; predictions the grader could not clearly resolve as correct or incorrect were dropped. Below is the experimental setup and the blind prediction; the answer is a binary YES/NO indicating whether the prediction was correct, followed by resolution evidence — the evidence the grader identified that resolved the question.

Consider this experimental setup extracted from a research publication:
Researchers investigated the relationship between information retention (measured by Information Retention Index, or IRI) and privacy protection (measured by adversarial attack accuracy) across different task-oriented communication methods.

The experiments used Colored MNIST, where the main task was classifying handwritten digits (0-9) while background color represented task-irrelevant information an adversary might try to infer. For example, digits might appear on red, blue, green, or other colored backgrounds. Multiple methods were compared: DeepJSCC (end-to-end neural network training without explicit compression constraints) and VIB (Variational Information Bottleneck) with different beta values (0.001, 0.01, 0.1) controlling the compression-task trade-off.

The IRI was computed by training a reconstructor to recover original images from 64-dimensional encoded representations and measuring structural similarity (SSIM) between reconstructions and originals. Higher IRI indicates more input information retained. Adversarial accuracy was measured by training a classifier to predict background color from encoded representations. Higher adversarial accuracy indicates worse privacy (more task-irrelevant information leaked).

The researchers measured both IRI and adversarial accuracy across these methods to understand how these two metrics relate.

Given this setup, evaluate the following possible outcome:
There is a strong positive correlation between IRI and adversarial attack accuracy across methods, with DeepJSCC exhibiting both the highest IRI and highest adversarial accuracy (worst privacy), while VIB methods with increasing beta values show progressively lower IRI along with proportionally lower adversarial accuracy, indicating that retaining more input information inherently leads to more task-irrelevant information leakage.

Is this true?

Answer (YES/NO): YES